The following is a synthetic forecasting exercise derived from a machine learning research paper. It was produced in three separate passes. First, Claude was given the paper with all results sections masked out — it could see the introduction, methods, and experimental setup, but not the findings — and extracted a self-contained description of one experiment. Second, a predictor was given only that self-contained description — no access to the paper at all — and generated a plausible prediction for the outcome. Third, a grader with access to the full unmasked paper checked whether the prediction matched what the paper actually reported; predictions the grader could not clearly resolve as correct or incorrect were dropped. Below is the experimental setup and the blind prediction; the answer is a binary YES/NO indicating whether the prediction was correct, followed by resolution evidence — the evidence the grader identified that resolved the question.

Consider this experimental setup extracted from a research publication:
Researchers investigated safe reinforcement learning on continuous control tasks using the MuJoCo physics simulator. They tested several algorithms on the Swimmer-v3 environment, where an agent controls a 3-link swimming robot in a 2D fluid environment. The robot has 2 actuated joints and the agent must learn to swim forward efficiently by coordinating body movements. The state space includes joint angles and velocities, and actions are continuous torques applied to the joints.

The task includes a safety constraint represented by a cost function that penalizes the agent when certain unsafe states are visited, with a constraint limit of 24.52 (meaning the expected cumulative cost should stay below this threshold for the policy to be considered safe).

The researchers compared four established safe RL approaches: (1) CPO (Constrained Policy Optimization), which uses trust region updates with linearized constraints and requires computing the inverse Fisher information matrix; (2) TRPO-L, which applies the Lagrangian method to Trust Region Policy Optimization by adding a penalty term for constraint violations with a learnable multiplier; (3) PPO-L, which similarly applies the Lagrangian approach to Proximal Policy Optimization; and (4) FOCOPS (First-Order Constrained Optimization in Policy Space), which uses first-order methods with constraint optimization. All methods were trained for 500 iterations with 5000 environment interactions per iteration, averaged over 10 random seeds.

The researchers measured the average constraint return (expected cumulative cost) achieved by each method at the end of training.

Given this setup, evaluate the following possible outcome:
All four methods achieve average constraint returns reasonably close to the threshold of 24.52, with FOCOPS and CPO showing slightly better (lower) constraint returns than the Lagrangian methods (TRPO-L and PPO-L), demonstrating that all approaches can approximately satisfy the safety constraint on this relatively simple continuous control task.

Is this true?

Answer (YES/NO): NO